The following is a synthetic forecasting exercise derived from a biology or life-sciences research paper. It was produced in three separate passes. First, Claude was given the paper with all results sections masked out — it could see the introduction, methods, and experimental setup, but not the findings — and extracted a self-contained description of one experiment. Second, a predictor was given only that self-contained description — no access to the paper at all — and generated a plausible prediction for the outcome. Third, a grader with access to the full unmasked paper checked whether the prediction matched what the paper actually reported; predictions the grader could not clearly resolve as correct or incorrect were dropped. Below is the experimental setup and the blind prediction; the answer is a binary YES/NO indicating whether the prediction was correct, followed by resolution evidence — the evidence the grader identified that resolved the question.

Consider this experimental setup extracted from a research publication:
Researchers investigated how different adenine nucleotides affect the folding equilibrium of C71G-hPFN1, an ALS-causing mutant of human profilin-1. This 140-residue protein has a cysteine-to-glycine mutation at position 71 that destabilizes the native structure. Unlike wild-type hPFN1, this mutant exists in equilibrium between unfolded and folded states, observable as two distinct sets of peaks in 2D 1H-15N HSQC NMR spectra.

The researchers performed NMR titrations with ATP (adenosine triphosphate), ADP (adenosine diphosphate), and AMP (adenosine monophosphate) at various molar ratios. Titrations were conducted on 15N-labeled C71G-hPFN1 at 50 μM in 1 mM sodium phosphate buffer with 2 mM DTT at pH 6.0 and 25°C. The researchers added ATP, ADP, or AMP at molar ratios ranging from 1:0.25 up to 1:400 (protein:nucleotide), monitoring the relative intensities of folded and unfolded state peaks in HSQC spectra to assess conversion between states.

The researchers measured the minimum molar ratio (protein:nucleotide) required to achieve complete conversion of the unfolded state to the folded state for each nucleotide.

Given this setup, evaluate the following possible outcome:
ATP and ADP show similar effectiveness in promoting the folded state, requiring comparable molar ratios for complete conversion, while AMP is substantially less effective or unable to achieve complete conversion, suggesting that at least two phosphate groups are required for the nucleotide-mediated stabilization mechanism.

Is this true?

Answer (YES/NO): NO